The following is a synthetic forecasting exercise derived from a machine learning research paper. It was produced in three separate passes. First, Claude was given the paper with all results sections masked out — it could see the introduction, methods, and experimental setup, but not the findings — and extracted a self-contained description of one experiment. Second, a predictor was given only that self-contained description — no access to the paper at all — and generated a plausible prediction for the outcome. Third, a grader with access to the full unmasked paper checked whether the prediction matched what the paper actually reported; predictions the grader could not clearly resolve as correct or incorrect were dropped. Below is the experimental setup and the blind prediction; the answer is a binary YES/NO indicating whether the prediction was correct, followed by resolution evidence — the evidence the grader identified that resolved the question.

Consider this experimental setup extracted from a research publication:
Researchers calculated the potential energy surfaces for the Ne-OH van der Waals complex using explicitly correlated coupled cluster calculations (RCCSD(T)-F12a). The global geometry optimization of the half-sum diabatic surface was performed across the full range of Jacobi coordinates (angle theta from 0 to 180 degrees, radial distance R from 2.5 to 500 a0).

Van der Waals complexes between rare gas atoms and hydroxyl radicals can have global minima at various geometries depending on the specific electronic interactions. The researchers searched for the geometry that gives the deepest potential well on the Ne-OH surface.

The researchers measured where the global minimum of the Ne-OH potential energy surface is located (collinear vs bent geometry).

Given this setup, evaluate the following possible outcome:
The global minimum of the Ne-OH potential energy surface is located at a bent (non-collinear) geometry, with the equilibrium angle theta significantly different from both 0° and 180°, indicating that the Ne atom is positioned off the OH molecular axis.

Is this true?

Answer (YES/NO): NO